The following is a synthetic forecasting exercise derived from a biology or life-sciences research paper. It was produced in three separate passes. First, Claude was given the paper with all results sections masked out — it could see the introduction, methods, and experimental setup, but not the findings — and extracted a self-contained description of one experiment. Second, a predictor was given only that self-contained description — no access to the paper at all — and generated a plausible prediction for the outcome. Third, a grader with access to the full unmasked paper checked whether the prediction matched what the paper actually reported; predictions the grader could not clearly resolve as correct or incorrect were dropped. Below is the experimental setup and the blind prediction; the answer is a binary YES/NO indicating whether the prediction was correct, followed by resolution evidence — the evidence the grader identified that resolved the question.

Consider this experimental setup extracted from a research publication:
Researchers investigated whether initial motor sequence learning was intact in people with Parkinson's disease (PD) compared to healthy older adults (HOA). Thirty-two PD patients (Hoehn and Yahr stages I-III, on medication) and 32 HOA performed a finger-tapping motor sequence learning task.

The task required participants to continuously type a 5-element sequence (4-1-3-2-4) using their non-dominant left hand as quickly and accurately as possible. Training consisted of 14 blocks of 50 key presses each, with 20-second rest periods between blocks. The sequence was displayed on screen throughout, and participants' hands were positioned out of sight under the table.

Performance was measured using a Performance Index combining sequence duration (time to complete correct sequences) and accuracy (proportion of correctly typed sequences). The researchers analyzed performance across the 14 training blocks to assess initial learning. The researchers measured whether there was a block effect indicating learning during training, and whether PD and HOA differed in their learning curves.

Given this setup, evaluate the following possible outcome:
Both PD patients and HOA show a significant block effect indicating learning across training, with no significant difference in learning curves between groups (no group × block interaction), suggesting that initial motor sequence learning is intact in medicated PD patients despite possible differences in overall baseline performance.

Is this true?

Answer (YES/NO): YES